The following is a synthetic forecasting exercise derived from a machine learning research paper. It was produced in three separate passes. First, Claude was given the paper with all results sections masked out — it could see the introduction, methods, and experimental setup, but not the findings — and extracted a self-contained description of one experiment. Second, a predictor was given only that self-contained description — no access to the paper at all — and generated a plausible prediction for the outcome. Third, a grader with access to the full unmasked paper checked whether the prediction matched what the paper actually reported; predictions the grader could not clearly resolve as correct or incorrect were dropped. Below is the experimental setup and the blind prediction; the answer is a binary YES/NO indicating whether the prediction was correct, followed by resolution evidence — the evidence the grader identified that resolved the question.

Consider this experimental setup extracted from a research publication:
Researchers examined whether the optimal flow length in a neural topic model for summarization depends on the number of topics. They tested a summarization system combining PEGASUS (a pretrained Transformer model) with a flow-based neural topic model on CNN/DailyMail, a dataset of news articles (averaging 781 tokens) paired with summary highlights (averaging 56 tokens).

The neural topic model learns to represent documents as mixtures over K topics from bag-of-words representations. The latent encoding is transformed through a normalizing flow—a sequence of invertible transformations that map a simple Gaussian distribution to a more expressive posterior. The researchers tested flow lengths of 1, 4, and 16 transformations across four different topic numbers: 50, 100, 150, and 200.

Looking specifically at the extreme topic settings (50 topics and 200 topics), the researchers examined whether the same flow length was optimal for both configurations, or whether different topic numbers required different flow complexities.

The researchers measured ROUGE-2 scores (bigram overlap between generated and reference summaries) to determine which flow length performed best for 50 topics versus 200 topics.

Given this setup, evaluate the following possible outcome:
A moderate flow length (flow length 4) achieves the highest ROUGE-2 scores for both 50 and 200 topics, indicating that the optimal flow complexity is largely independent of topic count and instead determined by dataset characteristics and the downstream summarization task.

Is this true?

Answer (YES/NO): YES